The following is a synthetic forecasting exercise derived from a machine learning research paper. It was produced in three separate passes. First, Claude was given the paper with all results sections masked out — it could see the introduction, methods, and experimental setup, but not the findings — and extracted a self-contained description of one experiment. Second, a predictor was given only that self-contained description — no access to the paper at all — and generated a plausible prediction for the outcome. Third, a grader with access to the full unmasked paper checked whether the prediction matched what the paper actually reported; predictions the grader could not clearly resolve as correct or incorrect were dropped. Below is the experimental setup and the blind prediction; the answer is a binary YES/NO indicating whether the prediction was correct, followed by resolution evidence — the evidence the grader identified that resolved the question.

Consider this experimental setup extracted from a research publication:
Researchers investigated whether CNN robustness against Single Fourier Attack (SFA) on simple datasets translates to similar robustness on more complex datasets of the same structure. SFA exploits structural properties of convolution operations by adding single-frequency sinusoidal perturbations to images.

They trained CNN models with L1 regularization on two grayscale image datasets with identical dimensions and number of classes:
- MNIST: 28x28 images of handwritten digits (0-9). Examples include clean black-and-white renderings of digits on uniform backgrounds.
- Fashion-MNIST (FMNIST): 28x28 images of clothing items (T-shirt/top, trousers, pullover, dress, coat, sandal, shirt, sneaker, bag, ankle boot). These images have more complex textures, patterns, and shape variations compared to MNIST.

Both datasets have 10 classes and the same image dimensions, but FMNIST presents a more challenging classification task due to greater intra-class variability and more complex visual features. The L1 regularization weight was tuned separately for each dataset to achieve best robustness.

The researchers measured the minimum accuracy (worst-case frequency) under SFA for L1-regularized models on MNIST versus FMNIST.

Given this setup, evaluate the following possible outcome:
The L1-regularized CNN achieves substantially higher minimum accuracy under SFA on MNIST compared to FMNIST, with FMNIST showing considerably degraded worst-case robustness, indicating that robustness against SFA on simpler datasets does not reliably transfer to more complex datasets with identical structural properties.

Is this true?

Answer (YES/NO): YES